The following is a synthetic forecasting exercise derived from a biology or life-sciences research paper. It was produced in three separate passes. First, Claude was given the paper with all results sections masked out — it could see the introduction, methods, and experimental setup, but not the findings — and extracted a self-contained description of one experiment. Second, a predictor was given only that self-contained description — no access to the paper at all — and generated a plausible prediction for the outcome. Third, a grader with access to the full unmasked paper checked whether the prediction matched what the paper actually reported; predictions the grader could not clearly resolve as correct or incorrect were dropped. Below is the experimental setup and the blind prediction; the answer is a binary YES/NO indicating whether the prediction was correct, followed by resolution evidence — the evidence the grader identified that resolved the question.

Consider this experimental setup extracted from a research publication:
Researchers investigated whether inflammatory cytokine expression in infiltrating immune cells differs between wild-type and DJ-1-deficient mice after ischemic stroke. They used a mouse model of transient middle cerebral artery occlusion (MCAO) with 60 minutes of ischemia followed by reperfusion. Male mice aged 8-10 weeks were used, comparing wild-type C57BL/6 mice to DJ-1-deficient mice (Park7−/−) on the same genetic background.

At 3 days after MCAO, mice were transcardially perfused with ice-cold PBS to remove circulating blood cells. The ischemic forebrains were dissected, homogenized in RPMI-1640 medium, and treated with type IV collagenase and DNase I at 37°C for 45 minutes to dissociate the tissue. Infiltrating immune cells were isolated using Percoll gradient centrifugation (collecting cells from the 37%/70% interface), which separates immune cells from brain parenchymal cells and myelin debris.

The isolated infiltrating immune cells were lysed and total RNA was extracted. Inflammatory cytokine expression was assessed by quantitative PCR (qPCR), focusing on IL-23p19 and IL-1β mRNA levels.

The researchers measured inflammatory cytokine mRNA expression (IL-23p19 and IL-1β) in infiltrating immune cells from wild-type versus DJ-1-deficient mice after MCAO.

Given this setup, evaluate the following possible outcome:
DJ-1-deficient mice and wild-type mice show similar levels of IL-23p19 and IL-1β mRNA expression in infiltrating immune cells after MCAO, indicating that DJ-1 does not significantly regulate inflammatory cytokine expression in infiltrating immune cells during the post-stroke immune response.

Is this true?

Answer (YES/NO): NO